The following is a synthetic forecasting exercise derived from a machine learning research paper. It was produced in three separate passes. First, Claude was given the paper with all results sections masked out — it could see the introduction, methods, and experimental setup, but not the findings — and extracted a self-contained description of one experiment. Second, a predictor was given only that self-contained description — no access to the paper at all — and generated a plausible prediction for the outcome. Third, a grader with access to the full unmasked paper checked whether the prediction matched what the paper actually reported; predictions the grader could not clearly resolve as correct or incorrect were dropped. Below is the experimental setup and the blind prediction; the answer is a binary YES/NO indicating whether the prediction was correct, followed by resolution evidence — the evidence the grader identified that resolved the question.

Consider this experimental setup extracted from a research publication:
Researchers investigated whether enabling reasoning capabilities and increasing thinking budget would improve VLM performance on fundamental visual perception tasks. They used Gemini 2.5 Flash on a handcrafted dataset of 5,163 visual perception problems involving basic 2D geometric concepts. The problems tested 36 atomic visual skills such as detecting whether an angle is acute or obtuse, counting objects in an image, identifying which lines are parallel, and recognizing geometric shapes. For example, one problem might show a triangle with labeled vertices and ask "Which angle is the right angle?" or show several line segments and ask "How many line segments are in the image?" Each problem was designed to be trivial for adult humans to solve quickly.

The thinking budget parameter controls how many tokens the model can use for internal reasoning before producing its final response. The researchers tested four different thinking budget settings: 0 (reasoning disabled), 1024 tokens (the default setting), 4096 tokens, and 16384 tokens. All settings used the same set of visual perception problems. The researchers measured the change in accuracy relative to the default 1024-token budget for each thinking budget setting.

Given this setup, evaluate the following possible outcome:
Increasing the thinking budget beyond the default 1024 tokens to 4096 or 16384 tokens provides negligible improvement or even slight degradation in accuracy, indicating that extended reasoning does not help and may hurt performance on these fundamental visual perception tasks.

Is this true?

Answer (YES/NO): YES